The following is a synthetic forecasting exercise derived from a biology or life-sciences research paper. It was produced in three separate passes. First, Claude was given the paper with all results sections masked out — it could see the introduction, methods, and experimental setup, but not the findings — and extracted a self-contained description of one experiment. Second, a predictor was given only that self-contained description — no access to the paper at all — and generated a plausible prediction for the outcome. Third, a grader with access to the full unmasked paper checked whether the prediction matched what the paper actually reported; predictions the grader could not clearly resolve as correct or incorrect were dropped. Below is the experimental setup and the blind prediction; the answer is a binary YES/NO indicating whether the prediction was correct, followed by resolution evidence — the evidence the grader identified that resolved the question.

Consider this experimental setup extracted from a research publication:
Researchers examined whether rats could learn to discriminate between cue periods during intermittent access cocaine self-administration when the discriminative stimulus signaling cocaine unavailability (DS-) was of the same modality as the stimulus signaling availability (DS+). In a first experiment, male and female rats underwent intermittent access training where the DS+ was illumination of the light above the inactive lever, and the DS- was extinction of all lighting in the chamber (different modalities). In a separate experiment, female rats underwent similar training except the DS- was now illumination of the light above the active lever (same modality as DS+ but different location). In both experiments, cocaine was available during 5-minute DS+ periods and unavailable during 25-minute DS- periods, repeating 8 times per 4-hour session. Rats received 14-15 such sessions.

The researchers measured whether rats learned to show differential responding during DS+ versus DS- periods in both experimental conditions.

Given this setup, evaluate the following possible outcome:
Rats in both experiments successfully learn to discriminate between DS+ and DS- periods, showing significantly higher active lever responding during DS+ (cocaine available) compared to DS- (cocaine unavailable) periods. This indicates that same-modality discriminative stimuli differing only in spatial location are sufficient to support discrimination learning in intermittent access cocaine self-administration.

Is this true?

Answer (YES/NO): YES